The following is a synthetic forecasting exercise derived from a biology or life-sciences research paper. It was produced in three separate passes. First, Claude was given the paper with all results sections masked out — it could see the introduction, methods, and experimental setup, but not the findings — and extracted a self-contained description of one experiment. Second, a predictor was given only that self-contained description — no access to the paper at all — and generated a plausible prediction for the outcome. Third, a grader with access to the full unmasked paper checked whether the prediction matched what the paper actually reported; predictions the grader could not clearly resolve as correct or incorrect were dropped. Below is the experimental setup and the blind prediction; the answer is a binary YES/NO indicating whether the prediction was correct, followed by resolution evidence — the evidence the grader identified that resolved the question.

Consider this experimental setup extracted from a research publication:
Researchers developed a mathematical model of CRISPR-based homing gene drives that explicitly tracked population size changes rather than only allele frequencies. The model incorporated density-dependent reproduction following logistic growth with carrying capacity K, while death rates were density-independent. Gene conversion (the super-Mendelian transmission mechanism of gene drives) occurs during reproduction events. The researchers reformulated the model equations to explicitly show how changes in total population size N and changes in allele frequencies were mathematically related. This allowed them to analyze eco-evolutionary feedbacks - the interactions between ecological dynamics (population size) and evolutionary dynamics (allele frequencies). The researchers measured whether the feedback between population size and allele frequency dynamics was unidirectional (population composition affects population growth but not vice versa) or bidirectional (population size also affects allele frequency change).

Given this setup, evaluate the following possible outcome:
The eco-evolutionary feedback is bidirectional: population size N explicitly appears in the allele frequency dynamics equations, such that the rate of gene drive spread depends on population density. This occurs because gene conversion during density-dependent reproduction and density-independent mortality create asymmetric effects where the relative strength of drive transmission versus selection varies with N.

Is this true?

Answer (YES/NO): YES